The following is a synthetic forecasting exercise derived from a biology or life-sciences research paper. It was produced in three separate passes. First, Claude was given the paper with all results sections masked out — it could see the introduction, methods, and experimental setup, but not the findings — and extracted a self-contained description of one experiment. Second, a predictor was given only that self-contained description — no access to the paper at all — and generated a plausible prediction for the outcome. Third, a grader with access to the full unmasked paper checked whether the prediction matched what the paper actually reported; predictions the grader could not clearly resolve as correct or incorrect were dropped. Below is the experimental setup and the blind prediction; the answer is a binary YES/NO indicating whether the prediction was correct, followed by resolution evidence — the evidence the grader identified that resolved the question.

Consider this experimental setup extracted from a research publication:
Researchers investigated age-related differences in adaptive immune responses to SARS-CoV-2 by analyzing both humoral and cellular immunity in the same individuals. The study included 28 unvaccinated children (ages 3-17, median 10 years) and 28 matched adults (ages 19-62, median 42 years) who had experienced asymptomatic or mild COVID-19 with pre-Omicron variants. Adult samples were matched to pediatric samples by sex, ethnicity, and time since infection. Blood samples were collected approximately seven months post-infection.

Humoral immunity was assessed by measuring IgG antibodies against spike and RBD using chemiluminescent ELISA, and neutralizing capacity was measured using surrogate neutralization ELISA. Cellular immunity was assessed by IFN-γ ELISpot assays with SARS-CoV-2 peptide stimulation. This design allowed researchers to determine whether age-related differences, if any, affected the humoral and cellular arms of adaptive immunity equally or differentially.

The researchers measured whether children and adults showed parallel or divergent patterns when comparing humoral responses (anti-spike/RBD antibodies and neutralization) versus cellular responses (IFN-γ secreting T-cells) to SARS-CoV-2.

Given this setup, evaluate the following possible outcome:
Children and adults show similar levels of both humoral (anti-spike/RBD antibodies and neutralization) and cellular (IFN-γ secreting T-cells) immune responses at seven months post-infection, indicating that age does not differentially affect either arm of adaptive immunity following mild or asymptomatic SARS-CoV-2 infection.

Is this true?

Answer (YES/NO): NO